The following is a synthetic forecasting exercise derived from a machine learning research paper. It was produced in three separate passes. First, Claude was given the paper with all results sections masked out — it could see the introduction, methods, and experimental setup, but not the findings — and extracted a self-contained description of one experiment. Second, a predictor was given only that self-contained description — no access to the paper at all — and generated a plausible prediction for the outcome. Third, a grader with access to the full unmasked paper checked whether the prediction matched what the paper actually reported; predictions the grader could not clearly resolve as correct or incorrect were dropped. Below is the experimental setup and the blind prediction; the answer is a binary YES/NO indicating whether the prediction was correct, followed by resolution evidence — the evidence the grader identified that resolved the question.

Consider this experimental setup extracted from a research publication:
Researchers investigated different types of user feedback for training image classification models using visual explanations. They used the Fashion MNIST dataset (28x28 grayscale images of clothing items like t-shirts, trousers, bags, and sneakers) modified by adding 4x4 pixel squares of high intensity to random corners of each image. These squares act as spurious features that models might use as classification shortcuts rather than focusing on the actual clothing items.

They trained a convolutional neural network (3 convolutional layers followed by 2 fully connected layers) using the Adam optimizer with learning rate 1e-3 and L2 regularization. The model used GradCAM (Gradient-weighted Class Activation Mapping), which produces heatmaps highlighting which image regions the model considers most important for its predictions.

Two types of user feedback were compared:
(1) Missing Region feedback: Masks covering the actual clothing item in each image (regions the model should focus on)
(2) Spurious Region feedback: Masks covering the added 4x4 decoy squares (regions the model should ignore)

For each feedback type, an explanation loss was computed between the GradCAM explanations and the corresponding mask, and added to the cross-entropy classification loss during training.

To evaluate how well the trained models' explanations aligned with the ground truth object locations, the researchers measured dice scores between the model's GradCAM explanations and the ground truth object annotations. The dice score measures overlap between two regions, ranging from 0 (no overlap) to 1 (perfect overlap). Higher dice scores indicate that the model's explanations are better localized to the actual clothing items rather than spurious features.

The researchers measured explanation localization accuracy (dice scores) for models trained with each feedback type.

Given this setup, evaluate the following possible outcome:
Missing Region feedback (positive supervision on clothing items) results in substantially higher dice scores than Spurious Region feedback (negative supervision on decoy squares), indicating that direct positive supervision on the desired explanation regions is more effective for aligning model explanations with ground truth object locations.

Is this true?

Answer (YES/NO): NO